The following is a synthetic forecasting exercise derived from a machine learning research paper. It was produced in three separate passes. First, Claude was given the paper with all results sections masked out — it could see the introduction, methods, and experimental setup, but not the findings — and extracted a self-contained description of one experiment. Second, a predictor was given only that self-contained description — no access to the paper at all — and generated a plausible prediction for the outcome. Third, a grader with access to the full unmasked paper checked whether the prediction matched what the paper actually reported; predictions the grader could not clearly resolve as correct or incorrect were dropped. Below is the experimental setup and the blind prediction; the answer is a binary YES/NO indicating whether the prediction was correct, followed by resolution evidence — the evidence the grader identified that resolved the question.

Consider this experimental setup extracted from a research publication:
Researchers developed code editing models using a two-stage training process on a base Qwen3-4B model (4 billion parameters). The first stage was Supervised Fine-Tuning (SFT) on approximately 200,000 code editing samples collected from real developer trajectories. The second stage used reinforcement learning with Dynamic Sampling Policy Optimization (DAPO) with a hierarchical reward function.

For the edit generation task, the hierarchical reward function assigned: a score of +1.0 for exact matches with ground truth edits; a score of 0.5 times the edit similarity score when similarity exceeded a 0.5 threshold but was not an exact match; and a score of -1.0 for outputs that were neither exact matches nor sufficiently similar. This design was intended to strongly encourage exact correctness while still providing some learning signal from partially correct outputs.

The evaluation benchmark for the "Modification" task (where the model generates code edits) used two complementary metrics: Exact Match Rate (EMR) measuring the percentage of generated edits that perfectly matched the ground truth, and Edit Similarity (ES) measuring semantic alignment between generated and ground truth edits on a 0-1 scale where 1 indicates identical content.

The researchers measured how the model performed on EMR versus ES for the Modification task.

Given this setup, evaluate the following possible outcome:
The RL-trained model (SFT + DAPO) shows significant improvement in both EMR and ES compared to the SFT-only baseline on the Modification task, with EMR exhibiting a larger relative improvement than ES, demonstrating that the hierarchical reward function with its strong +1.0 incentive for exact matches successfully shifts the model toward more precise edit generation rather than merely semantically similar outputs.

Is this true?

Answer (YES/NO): NO